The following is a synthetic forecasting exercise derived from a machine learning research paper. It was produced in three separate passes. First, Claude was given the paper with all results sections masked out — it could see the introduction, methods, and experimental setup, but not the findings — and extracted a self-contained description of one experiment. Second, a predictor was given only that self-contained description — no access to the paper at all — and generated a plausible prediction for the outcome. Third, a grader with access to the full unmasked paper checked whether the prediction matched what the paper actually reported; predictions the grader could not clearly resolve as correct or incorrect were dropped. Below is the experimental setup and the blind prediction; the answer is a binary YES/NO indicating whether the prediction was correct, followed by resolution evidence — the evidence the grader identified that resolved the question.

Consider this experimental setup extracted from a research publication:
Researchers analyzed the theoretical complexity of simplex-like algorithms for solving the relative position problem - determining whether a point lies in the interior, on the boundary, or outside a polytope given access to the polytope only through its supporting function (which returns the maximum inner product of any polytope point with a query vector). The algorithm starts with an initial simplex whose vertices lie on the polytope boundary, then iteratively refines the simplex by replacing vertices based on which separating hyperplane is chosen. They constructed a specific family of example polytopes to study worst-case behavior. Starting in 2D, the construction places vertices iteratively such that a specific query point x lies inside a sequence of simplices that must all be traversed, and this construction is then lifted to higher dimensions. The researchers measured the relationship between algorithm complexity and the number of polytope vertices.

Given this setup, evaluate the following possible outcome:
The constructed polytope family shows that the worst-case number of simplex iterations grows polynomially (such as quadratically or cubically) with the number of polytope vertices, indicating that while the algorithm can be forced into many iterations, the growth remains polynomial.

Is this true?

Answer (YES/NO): NO